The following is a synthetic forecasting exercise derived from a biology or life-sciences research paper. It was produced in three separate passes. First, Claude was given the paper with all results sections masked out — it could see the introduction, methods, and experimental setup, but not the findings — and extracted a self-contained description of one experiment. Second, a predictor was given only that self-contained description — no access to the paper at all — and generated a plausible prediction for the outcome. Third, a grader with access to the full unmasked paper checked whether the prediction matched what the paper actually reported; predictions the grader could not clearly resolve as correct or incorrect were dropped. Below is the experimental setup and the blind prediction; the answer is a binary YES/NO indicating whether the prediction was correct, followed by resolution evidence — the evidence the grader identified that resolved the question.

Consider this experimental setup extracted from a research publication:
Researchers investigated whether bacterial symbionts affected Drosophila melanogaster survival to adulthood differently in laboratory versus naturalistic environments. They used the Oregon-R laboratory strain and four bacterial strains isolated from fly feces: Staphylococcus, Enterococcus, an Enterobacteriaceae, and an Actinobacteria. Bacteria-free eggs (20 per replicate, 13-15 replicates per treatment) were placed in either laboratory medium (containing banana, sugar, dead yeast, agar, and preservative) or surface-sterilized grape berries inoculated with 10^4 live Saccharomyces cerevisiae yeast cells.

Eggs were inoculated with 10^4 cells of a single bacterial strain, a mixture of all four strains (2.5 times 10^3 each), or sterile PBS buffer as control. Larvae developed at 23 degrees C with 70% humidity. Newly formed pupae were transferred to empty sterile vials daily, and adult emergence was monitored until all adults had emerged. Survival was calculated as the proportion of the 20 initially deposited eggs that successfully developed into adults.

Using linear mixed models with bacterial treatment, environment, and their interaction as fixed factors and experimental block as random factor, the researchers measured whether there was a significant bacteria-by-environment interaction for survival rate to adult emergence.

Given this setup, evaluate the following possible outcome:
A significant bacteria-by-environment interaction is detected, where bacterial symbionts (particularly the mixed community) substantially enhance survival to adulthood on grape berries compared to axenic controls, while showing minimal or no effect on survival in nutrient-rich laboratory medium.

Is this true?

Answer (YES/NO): NO